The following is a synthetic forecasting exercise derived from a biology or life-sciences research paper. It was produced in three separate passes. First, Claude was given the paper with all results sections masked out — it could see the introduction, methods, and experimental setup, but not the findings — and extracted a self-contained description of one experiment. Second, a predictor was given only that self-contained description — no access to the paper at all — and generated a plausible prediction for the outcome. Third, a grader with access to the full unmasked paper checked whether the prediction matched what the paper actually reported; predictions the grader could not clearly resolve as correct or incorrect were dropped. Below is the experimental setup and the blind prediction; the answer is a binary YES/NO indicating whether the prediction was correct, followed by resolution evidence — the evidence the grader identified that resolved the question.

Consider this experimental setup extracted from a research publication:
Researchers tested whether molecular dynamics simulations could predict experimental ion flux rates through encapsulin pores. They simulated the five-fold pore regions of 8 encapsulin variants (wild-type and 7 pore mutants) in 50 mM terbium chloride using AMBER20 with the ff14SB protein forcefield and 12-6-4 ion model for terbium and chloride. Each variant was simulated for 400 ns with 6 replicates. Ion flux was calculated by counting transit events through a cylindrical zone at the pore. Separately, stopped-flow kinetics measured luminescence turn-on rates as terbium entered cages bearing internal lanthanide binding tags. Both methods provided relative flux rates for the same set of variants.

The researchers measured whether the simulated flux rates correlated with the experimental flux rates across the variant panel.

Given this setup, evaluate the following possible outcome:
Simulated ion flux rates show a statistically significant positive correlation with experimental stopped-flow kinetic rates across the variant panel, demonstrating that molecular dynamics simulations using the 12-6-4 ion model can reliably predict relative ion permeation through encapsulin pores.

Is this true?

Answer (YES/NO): NO